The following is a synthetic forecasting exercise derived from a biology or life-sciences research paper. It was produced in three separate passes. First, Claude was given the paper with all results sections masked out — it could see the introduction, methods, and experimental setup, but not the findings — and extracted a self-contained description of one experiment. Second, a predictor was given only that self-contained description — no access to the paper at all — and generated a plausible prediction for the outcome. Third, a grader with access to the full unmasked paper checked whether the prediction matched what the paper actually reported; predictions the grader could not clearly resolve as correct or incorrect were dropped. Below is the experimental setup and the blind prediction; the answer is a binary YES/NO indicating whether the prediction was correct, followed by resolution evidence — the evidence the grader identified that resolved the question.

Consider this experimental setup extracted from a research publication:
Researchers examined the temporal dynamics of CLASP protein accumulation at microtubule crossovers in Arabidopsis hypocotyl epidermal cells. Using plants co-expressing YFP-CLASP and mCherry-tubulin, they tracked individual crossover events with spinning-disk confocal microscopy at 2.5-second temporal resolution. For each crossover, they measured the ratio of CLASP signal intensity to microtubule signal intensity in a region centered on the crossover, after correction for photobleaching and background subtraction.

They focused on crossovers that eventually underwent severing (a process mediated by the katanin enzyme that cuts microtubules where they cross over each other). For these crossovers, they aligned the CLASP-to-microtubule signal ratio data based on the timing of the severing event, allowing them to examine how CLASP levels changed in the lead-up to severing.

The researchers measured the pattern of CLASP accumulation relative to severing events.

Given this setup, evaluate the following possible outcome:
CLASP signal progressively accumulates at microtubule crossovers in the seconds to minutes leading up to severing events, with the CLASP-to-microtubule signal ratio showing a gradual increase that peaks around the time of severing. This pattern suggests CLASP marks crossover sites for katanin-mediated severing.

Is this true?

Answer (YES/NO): NO